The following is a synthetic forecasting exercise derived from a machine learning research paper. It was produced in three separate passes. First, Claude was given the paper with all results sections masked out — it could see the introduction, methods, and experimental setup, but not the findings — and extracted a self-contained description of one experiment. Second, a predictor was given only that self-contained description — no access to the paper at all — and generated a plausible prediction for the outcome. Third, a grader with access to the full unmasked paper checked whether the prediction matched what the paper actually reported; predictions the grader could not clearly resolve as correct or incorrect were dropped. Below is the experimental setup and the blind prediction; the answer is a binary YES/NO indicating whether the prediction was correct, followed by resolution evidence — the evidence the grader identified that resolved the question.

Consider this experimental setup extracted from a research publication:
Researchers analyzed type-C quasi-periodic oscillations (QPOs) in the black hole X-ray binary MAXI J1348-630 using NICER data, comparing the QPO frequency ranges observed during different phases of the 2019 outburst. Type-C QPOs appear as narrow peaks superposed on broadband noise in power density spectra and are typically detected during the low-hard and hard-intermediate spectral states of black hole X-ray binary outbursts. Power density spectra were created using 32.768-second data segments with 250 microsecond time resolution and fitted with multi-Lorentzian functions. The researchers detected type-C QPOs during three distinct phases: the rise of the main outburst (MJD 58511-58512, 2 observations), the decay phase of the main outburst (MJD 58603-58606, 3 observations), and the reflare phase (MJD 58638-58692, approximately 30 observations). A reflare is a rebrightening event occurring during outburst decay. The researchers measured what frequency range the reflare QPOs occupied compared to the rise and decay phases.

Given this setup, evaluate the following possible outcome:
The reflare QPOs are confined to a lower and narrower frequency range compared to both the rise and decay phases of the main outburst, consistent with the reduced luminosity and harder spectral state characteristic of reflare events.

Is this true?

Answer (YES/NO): NO